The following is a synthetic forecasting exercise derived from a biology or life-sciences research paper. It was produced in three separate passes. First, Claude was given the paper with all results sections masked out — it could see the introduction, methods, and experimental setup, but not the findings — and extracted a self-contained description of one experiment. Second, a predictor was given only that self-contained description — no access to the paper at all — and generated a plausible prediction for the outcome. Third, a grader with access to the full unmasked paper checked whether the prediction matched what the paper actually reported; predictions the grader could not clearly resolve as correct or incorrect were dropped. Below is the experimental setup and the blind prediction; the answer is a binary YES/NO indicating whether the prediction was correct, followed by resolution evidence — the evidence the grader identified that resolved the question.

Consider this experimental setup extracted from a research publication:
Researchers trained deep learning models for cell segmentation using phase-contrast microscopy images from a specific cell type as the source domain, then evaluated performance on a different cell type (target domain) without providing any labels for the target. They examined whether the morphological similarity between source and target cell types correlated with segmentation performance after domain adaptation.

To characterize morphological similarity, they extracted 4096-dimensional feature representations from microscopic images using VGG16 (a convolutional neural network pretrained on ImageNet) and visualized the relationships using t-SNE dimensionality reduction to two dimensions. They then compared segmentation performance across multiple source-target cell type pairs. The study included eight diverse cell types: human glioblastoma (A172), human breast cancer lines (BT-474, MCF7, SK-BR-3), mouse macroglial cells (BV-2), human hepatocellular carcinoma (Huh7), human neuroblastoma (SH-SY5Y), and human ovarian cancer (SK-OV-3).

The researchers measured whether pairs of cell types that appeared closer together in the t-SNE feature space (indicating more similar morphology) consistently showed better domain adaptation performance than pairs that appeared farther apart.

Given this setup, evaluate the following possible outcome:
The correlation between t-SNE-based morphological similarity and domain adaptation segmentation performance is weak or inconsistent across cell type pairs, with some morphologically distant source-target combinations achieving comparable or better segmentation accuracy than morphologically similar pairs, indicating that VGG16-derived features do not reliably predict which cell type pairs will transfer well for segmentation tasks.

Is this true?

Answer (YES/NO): YES